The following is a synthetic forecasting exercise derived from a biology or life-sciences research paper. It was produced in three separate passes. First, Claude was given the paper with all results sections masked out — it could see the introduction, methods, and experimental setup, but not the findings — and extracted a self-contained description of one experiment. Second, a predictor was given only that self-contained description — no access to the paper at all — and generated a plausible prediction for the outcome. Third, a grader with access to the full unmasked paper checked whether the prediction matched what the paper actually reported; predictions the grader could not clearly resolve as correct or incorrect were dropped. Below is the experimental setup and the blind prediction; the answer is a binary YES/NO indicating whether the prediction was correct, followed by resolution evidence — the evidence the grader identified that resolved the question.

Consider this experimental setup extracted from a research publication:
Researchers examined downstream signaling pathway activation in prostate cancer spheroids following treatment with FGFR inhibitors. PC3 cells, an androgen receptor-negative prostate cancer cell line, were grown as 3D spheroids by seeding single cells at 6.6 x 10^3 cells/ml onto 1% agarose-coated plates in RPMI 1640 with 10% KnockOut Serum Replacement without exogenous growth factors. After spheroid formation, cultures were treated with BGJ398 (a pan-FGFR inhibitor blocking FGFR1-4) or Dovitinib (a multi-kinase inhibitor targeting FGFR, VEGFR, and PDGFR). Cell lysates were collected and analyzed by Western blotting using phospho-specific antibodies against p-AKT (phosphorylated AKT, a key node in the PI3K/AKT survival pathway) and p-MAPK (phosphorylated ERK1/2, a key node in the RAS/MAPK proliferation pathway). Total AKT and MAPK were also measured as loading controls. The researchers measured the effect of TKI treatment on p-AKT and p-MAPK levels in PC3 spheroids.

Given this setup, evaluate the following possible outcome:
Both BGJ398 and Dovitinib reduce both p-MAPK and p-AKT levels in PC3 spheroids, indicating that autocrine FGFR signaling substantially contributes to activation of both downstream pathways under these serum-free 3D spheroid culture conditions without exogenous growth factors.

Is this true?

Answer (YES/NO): NO